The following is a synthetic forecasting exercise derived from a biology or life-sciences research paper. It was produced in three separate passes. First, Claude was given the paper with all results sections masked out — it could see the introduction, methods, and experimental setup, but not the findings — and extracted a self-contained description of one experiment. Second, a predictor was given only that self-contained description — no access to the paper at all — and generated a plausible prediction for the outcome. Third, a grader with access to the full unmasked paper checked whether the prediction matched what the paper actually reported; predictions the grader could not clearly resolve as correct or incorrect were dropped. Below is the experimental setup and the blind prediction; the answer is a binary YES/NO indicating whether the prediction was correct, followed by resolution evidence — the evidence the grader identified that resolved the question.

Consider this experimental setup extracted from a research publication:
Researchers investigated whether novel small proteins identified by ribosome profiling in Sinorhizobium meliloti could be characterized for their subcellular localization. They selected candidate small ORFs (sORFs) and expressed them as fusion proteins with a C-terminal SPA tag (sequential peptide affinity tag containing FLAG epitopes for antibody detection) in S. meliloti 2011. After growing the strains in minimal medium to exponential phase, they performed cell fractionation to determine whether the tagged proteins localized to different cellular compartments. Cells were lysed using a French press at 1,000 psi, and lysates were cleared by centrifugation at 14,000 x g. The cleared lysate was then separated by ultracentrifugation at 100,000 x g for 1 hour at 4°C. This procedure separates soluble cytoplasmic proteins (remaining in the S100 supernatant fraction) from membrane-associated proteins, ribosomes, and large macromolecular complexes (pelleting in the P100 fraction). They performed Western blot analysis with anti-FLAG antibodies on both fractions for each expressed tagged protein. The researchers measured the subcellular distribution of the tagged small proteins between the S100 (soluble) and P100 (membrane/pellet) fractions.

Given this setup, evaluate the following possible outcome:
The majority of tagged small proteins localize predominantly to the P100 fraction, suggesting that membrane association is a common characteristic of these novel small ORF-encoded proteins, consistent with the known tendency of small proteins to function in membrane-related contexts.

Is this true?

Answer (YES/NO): NO